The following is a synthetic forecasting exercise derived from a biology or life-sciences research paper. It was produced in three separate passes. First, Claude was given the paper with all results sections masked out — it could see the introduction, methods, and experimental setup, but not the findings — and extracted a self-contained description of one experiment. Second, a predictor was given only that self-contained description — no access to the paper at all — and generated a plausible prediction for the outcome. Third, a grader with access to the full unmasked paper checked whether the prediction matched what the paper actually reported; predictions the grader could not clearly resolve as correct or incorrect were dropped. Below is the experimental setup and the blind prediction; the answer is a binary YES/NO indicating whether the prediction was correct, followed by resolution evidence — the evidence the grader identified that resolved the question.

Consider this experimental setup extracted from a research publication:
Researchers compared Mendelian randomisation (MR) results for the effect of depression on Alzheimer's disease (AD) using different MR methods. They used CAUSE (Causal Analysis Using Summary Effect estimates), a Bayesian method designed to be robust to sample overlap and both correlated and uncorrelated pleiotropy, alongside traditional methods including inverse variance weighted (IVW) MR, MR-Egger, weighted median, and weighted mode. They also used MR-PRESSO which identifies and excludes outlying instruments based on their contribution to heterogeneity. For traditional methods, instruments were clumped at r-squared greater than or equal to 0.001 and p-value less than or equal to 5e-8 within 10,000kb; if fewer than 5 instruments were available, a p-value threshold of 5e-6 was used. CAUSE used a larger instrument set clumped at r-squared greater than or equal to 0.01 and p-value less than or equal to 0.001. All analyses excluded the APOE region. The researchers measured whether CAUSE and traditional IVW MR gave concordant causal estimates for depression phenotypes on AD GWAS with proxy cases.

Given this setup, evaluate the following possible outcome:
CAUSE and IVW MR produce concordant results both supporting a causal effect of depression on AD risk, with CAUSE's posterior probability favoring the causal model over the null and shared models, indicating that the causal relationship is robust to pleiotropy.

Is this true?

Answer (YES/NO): NO